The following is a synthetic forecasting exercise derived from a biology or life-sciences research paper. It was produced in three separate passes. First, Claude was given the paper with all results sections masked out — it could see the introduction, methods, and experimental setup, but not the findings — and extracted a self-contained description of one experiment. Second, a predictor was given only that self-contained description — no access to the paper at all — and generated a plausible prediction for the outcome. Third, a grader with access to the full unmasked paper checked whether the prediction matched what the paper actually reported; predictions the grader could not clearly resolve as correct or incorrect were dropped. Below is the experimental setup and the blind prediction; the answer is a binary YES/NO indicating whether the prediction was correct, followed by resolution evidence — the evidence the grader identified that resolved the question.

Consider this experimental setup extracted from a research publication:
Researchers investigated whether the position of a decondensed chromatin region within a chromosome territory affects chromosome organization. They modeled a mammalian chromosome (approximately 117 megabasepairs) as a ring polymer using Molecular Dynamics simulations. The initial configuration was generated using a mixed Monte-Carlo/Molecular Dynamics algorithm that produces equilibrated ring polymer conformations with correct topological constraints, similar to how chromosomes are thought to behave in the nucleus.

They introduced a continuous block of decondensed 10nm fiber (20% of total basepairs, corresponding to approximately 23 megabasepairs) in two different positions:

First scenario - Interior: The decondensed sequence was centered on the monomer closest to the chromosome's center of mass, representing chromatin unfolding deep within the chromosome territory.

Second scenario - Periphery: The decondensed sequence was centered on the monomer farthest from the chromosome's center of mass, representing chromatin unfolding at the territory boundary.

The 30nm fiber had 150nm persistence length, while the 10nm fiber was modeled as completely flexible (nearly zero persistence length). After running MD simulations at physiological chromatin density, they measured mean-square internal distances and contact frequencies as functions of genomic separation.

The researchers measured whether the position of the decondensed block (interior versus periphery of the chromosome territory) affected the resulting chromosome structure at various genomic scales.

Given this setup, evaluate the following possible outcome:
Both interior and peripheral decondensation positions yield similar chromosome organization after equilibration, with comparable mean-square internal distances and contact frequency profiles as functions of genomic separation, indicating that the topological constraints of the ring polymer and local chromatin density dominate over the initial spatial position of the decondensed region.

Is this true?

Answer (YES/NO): YES